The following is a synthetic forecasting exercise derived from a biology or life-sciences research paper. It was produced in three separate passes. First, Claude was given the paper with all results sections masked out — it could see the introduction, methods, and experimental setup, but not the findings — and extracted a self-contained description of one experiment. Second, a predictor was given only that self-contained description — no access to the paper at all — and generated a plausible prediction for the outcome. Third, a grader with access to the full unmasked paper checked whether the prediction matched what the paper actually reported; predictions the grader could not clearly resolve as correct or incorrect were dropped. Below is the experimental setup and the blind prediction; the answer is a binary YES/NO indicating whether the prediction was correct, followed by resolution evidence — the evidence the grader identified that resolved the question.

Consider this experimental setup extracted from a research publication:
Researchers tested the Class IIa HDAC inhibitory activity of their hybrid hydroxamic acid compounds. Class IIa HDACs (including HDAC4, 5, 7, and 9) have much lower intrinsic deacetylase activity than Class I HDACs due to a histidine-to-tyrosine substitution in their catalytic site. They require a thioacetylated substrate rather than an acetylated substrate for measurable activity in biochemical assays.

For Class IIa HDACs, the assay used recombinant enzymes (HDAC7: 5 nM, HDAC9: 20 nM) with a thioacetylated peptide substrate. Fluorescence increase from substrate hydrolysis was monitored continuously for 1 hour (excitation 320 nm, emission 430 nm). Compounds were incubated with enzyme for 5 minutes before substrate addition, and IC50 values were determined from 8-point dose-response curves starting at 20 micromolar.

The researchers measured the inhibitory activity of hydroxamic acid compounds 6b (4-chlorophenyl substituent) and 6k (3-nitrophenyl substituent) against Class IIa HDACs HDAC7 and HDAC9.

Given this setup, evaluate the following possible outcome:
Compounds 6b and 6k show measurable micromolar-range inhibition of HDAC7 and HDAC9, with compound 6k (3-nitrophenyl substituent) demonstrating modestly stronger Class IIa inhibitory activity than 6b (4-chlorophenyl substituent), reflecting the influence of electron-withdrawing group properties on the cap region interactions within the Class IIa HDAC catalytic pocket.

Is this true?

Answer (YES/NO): NO